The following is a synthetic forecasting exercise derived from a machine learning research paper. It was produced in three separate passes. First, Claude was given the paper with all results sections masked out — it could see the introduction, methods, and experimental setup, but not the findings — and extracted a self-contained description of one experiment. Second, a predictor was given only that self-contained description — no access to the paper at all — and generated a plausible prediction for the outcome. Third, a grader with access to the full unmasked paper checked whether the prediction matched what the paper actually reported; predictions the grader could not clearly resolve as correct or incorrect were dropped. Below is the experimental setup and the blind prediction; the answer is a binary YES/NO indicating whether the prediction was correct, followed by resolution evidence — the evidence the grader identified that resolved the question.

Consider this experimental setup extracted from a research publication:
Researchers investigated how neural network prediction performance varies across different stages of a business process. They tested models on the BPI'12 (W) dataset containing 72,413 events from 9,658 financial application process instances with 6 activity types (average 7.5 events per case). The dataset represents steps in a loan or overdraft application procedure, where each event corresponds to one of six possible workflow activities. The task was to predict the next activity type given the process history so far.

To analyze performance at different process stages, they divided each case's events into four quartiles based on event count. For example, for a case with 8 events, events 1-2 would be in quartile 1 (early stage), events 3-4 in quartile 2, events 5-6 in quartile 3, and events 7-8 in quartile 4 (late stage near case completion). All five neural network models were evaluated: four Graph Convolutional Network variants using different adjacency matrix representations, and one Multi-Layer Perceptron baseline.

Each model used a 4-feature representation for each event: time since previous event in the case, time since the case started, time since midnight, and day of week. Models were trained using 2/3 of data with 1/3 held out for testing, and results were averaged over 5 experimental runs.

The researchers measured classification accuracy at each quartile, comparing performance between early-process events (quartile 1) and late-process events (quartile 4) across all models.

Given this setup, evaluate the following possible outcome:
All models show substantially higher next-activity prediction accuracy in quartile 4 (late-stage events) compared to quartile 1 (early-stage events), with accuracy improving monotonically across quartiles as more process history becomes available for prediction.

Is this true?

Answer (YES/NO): NO